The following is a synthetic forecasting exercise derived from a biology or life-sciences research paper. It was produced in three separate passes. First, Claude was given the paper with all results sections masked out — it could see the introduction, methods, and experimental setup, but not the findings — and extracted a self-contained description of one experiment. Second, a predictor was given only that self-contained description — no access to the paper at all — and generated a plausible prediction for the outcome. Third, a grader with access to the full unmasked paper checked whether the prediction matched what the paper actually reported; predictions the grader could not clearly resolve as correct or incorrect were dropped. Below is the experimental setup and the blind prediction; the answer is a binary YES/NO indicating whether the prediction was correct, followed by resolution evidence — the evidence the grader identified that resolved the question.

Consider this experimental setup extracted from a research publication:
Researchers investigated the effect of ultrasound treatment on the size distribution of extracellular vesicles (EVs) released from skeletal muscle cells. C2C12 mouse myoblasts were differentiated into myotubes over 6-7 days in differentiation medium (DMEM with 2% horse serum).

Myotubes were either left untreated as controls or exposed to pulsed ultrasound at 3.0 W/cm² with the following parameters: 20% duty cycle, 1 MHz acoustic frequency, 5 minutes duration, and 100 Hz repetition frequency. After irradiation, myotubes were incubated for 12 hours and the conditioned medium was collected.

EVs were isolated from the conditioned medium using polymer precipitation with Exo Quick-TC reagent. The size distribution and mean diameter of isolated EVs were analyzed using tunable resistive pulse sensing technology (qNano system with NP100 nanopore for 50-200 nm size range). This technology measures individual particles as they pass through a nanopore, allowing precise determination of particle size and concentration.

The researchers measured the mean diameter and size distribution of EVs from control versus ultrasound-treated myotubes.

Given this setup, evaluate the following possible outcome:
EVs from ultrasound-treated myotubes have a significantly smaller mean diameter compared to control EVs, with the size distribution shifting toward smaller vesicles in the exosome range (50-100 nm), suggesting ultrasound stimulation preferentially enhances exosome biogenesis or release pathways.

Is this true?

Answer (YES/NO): NO